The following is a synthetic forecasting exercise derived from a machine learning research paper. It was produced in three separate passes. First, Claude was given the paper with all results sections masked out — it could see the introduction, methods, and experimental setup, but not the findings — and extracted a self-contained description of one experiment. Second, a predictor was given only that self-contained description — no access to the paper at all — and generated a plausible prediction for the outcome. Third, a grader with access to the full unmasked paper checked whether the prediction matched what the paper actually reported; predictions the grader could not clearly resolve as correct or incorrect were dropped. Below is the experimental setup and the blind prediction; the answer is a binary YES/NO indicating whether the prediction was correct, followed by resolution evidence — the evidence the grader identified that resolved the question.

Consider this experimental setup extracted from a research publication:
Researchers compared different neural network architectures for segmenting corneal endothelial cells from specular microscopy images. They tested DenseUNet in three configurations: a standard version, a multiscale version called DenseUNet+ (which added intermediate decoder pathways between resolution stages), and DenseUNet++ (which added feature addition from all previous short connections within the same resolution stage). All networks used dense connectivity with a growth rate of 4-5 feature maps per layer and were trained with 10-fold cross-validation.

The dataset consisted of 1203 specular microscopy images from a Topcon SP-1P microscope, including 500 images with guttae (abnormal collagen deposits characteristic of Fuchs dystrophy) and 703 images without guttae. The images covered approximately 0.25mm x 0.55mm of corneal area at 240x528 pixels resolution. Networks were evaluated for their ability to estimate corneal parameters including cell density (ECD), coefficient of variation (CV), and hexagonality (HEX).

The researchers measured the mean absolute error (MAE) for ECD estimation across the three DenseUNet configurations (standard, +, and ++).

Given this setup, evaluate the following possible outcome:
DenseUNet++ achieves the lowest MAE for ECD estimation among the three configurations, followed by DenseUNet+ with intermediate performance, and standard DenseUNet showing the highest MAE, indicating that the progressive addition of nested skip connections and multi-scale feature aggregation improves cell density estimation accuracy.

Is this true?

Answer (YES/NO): NO